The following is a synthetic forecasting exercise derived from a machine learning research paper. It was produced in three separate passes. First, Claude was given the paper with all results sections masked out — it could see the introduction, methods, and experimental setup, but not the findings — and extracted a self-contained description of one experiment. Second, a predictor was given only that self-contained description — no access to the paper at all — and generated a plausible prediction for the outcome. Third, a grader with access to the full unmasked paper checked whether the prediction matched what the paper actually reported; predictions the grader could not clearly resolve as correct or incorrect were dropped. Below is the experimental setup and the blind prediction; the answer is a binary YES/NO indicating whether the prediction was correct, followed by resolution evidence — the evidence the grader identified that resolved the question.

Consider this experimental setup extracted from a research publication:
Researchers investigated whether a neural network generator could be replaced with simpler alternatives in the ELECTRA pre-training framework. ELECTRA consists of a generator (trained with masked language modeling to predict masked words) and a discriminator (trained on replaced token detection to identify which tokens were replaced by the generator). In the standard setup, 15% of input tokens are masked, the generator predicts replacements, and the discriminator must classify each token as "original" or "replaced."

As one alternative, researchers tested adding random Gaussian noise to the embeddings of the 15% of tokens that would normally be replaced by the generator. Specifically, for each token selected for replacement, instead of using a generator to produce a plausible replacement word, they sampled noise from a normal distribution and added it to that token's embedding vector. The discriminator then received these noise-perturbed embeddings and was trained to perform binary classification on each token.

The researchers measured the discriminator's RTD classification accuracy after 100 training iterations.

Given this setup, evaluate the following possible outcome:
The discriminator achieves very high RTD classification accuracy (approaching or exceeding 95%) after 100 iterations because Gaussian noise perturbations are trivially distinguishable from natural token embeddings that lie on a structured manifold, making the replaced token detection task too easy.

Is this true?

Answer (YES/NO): YES